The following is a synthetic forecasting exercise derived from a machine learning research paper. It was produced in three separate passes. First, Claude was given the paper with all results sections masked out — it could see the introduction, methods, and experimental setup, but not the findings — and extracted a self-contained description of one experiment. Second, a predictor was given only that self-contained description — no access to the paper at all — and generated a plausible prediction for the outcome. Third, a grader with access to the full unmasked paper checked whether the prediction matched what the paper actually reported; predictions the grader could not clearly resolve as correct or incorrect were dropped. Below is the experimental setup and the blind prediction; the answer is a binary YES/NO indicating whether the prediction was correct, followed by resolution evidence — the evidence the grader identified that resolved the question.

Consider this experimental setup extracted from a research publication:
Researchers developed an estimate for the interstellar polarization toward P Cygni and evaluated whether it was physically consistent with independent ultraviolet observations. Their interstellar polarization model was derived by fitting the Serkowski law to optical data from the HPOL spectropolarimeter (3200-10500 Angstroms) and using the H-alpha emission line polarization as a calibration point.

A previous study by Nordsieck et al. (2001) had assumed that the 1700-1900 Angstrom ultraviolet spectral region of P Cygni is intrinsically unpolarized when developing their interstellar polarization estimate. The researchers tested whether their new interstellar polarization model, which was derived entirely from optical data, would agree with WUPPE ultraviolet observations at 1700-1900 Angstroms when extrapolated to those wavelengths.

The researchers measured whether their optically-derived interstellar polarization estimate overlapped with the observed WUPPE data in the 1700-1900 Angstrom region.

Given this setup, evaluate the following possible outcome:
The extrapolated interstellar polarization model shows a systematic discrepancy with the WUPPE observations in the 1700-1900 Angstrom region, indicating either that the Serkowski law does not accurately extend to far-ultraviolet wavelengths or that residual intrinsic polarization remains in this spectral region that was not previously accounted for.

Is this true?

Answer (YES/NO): NO